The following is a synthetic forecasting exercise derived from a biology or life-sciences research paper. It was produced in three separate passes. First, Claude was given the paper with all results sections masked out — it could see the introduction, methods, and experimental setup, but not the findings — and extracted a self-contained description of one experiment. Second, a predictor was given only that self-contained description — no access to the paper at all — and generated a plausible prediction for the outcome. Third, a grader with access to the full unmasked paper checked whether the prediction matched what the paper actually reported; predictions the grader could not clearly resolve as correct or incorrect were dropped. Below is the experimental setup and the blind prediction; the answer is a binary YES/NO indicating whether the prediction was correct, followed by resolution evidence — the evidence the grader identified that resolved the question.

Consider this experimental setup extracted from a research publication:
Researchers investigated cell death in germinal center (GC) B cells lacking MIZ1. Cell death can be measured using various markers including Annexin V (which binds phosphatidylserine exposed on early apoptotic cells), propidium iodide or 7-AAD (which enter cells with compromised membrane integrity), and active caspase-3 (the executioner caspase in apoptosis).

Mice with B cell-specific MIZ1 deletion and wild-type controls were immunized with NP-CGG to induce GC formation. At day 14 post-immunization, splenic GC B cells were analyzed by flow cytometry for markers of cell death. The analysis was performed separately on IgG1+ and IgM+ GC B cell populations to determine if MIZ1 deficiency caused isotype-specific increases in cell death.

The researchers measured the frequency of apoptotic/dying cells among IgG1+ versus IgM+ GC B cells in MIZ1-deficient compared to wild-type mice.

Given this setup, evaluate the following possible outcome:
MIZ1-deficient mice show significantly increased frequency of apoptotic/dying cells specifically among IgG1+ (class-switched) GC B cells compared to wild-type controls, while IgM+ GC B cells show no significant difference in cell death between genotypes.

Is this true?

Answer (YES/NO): NO